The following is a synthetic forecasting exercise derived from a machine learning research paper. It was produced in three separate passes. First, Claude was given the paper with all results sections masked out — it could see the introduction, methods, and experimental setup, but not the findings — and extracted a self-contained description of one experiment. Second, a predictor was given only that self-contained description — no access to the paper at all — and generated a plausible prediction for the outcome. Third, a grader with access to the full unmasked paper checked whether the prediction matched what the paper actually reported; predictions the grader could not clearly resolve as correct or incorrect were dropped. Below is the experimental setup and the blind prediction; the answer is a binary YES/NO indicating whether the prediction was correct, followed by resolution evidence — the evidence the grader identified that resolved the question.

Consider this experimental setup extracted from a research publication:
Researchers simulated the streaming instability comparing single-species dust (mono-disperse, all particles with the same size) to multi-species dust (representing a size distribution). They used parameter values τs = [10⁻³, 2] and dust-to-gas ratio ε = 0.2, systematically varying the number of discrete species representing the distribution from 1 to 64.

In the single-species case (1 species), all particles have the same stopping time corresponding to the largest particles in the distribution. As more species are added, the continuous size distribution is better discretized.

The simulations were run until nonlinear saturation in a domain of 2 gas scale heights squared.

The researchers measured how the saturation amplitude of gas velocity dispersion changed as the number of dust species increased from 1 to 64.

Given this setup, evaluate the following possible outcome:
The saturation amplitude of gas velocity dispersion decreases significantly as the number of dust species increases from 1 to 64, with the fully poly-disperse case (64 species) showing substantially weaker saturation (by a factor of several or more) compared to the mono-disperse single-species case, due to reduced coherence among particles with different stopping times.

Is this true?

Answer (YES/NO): NO